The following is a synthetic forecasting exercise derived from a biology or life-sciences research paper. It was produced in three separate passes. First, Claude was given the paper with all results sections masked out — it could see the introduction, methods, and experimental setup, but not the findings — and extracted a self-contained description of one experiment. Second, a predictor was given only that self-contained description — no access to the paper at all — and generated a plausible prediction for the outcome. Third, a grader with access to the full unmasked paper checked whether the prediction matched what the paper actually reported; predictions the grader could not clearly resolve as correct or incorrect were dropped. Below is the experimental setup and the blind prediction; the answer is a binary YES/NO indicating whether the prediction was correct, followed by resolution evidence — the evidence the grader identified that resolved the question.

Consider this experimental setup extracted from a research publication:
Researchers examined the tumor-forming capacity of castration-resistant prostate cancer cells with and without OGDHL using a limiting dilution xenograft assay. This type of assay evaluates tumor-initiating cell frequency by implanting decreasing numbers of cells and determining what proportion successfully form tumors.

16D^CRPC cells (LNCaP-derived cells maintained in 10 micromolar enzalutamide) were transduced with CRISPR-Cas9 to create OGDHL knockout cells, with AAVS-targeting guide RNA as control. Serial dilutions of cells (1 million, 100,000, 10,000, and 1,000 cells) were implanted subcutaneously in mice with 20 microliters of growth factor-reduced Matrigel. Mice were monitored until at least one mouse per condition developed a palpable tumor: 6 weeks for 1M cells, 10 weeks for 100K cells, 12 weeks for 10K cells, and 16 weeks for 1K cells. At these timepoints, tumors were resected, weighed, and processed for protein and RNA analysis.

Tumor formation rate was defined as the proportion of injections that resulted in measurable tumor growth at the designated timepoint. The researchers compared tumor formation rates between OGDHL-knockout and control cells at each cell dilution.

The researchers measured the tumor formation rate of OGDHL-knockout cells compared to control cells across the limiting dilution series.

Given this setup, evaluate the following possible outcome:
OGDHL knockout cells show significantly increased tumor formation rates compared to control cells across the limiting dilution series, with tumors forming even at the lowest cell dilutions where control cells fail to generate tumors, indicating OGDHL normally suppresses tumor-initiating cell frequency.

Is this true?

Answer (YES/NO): NO